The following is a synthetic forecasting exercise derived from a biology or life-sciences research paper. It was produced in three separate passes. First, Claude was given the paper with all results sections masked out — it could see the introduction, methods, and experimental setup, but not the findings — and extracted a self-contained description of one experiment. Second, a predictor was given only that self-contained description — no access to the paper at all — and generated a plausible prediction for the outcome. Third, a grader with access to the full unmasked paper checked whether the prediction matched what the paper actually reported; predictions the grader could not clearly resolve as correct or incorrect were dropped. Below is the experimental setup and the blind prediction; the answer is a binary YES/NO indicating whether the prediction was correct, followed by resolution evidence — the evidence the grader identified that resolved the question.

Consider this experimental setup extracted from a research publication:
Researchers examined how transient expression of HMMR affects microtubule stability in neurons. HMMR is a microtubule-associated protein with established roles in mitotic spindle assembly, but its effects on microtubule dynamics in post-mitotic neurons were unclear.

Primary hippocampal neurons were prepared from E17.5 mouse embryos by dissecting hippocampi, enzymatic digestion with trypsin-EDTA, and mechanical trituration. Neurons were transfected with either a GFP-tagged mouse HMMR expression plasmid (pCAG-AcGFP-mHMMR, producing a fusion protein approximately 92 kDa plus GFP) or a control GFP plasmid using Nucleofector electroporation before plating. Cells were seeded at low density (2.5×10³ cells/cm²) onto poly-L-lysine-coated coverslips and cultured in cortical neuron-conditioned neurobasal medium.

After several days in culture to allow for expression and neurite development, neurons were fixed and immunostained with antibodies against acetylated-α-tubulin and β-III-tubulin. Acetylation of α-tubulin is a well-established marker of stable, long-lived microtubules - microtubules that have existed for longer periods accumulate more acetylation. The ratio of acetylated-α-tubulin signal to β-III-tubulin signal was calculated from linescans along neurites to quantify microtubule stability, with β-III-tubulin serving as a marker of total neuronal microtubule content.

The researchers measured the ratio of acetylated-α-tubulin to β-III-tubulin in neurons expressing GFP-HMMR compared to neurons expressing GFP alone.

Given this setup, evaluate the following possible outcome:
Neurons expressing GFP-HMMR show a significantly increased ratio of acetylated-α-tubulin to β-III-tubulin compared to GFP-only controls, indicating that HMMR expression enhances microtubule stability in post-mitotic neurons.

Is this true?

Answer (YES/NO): YES